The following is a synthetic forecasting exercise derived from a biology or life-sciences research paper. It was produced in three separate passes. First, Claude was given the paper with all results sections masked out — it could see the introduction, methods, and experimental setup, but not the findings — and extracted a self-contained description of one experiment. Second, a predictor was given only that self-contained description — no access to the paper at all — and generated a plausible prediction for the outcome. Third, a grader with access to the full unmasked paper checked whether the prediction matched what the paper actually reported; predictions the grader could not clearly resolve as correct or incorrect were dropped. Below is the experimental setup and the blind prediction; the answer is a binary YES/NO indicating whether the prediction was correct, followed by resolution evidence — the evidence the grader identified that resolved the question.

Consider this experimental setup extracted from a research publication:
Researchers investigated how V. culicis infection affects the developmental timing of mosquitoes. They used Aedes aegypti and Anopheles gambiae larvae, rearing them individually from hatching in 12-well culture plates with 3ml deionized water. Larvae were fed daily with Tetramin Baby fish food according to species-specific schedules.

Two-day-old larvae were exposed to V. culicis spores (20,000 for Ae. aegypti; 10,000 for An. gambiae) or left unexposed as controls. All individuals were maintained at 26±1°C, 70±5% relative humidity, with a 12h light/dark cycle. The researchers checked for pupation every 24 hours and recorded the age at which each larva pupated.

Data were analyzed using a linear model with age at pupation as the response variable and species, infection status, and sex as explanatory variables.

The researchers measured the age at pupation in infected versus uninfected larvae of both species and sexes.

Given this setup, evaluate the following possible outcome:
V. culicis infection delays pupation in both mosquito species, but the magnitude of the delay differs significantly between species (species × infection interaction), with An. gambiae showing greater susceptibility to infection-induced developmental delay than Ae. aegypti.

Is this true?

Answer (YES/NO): NO